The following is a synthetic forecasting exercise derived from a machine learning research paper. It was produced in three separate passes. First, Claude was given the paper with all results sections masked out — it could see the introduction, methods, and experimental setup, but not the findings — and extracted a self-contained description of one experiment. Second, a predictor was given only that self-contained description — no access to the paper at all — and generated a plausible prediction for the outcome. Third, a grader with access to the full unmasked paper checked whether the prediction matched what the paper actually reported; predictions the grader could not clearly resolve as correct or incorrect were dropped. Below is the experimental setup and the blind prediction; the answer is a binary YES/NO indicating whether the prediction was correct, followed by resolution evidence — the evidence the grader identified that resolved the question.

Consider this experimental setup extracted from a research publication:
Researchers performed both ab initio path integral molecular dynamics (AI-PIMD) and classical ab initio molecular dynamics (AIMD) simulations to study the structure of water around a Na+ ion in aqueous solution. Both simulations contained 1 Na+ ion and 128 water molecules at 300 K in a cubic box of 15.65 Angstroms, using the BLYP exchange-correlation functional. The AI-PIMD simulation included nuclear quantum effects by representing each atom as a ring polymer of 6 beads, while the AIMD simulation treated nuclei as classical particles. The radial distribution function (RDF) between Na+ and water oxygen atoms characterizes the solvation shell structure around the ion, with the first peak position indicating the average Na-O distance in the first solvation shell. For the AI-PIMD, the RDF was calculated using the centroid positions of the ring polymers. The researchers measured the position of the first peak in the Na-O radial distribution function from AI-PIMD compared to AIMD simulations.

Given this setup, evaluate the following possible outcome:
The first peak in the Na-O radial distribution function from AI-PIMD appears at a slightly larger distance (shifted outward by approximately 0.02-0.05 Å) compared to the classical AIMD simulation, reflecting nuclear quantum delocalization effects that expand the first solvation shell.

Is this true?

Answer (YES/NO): YES